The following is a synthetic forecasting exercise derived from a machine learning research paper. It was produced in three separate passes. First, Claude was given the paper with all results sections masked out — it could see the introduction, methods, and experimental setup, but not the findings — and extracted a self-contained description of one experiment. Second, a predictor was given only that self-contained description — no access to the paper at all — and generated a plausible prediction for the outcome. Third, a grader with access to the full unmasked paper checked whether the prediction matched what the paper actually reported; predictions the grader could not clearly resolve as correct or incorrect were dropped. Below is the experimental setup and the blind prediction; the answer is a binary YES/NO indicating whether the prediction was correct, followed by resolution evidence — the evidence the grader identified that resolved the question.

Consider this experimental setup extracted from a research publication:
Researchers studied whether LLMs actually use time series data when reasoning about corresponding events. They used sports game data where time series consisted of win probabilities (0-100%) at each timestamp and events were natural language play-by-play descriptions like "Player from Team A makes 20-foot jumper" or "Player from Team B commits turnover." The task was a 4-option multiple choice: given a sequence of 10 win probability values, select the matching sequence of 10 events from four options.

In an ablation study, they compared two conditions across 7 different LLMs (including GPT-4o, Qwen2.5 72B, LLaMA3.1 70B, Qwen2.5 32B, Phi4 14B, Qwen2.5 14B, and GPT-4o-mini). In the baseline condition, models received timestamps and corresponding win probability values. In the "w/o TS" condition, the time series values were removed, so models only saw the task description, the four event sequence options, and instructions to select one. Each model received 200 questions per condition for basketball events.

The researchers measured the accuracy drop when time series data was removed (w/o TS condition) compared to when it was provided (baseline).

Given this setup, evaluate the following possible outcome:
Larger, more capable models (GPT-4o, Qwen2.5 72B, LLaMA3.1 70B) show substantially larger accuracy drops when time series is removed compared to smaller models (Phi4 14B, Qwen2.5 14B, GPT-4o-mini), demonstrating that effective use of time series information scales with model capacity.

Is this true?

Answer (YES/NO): NO